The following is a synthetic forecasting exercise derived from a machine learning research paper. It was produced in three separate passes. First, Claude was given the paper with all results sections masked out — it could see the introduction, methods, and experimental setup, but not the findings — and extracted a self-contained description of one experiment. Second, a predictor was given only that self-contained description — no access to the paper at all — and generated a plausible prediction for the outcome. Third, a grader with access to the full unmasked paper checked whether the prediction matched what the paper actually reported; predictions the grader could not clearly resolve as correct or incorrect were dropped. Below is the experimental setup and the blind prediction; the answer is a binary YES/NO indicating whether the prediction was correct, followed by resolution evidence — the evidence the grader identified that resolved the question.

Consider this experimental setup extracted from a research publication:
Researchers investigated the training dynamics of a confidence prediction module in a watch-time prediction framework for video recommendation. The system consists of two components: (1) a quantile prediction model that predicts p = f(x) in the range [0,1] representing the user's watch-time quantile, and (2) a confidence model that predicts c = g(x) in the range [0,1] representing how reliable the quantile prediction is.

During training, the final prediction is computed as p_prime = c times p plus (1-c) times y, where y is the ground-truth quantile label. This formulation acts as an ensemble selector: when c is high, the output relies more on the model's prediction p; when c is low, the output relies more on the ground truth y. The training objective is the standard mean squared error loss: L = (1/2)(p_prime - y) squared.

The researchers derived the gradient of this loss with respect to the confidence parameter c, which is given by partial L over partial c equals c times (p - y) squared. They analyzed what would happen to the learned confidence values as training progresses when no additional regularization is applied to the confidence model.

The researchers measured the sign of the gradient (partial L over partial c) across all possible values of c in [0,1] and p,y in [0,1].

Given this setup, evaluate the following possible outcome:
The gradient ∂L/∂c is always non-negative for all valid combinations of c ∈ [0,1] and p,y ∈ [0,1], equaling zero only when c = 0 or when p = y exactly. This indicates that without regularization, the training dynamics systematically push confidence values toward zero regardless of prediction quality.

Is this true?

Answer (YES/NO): YES